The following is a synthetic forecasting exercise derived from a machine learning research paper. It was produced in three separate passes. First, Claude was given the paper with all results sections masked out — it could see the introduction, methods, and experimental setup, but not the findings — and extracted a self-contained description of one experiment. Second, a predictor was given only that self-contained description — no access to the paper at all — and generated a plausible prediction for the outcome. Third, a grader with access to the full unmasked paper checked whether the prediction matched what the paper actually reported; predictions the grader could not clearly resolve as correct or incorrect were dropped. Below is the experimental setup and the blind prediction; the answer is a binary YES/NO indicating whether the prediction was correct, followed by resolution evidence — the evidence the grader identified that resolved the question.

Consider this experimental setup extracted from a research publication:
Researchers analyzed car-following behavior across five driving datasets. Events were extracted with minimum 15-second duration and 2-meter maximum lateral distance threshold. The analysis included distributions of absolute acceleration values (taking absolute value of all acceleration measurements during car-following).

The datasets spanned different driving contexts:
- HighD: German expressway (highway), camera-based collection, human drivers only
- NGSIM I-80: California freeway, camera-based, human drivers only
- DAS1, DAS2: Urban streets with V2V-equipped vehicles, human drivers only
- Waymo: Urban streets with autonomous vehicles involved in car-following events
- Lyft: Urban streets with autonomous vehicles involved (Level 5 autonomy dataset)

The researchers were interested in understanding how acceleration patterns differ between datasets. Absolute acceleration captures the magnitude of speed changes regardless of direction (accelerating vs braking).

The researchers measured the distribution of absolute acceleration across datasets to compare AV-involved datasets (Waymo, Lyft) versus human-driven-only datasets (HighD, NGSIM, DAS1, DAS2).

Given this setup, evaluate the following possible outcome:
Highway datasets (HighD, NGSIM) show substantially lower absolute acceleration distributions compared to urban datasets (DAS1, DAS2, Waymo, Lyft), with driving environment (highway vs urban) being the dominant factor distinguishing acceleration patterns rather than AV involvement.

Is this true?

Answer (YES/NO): NO